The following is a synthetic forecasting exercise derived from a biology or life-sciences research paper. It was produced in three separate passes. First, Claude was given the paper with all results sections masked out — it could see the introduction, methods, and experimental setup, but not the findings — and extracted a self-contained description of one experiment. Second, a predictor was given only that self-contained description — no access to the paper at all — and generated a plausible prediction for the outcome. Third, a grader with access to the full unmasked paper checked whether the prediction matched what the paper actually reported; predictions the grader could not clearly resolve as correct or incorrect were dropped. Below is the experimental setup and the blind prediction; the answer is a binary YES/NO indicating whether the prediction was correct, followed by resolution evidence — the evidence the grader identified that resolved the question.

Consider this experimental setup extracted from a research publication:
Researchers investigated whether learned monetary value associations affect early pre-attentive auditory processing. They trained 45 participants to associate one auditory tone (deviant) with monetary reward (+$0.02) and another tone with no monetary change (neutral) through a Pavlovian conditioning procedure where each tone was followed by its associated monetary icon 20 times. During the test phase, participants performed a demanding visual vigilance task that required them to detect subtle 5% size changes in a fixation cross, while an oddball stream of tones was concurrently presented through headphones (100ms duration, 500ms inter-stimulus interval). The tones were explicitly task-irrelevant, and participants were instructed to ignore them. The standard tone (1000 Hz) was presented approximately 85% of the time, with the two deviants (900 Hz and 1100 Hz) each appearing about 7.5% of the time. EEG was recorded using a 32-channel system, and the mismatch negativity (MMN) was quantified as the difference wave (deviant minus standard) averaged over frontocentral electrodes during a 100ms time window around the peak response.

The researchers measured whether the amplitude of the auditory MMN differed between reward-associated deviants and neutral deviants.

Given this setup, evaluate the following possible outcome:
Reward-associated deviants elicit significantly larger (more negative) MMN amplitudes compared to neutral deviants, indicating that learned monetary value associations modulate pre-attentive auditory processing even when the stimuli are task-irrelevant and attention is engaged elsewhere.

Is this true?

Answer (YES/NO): NO